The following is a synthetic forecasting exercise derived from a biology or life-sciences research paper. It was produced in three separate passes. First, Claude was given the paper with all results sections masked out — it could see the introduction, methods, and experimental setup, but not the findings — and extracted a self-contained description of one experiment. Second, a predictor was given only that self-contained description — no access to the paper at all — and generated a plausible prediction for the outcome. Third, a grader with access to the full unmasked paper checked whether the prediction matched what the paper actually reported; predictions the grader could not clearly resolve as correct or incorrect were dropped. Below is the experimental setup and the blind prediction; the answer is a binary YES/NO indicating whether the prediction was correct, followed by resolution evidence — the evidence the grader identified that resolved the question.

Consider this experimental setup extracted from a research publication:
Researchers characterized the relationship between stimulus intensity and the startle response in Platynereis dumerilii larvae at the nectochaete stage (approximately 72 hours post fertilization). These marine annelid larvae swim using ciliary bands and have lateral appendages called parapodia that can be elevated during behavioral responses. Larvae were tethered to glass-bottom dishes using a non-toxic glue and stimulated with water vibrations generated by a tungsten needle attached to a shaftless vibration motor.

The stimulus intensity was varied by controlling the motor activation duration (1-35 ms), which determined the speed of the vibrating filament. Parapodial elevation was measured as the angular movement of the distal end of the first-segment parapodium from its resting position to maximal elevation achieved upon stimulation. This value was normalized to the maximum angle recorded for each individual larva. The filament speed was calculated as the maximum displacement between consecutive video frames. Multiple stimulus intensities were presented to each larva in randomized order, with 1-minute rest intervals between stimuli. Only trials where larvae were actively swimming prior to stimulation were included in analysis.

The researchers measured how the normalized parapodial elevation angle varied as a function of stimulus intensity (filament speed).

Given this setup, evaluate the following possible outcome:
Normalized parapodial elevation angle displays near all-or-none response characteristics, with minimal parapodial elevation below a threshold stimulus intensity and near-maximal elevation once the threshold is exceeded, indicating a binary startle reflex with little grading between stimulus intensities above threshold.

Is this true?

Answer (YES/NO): NO